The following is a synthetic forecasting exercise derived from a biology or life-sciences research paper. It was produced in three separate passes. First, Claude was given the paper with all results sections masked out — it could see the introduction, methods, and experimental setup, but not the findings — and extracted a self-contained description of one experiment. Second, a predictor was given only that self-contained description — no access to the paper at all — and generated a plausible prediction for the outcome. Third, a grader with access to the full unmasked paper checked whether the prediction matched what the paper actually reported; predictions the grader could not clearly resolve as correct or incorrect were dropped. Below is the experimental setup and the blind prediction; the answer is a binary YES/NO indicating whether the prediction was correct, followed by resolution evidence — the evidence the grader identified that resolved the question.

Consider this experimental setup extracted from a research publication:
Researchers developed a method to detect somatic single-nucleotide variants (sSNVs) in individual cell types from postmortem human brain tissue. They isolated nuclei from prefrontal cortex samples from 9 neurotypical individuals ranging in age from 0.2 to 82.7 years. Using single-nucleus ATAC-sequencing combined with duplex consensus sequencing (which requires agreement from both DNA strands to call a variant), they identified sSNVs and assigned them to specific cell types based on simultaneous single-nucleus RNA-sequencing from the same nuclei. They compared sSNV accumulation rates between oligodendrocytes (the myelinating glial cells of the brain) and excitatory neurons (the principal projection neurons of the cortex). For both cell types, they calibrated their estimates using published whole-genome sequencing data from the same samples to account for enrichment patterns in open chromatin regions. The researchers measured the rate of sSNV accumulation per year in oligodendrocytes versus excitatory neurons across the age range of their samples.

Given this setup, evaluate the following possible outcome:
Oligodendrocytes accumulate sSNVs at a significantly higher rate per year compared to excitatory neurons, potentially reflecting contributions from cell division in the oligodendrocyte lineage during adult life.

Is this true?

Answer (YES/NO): NO